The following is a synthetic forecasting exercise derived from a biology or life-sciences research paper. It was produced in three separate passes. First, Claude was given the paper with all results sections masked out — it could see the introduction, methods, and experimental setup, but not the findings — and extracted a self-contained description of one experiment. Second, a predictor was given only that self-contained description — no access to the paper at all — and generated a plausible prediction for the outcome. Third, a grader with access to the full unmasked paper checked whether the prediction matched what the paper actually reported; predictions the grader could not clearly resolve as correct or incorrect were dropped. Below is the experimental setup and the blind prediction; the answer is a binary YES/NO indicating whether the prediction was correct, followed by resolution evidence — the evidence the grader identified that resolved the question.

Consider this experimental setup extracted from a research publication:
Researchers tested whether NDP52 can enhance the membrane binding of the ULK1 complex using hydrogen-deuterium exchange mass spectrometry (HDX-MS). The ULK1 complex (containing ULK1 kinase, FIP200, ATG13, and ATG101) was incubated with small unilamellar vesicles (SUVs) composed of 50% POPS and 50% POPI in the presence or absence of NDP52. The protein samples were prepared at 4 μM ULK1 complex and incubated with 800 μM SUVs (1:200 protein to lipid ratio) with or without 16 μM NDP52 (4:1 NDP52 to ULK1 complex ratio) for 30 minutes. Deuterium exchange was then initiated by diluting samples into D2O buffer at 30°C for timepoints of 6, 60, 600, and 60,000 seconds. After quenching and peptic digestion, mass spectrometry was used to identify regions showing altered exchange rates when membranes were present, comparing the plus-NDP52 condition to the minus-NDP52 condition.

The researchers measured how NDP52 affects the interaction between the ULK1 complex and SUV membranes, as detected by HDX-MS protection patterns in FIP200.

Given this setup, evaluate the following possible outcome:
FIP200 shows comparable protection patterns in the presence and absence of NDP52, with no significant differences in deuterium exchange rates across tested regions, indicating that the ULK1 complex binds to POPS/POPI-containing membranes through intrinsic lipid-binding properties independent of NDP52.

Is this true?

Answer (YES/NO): NO